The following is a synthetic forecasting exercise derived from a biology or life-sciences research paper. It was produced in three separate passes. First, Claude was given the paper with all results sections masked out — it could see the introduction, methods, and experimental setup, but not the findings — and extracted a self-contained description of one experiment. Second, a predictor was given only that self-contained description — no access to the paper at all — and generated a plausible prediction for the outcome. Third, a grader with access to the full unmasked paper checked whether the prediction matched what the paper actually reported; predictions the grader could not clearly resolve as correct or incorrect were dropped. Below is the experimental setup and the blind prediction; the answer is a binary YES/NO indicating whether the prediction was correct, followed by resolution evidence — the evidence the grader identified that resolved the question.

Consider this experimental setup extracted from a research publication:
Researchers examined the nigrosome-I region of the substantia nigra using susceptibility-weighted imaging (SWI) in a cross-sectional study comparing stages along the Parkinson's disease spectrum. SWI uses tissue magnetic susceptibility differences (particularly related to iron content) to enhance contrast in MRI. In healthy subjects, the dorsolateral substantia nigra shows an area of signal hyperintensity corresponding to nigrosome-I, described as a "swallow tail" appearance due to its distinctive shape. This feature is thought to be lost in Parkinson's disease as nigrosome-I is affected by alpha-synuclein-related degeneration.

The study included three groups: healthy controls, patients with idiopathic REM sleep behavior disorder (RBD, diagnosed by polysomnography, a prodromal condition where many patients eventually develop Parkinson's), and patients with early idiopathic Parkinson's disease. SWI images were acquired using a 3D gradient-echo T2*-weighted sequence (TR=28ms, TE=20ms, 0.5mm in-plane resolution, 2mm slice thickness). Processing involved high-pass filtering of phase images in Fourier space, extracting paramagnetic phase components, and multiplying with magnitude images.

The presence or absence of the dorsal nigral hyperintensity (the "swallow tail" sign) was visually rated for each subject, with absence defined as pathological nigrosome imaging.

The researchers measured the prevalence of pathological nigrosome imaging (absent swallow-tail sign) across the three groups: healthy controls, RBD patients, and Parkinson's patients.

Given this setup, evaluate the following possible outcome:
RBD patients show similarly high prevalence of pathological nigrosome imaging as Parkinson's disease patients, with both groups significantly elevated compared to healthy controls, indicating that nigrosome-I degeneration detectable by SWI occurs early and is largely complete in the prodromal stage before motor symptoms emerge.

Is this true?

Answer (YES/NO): NO